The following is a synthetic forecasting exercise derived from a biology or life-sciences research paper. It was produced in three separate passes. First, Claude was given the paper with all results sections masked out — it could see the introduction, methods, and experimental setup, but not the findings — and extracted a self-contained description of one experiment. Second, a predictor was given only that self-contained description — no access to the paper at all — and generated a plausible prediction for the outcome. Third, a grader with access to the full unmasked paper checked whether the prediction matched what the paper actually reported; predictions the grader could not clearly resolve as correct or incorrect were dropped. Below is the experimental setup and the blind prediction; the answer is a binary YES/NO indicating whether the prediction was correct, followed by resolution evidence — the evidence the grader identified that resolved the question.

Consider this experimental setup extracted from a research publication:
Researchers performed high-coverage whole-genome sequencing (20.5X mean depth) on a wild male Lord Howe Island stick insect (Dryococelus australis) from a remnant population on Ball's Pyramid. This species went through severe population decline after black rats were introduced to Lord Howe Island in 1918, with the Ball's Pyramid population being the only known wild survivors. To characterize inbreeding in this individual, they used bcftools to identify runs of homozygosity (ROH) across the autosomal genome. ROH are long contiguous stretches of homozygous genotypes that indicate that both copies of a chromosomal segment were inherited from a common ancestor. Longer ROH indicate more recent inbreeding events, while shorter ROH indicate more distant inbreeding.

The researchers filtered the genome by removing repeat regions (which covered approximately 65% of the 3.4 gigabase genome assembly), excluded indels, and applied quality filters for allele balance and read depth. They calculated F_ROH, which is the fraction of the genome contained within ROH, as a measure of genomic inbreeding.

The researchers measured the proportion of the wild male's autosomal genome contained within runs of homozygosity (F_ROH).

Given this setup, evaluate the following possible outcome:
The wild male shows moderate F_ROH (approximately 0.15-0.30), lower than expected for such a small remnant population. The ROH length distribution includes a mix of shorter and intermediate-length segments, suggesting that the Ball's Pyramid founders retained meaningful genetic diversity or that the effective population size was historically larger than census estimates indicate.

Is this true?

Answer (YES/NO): NO